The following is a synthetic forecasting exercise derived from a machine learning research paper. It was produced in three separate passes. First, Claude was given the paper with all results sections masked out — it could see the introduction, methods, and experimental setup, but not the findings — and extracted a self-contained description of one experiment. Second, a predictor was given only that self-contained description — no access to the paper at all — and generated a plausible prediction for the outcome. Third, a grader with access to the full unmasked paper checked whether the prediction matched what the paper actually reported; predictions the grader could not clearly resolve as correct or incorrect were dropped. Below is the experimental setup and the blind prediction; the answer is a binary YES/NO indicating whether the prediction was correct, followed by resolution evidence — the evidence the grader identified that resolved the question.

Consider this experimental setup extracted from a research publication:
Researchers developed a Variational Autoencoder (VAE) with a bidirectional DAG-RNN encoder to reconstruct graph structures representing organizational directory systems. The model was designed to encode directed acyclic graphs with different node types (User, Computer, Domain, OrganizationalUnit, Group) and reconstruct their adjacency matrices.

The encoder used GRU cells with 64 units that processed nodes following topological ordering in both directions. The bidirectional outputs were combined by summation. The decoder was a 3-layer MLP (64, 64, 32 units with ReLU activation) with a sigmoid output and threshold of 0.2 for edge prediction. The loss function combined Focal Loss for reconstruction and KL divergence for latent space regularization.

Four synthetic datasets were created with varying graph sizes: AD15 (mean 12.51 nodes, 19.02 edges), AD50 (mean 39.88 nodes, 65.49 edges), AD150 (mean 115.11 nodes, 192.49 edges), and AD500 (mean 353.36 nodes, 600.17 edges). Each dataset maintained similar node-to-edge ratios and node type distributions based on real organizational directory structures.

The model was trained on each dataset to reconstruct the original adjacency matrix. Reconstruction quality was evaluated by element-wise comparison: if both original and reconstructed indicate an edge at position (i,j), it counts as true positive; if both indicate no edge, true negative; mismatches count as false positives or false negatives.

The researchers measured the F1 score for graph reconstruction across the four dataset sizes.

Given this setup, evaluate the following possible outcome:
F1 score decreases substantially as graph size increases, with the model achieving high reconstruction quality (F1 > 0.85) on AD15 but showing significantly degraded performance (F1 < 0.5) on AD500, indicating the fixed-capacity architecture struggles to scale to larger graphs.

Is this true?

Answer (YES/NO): NO